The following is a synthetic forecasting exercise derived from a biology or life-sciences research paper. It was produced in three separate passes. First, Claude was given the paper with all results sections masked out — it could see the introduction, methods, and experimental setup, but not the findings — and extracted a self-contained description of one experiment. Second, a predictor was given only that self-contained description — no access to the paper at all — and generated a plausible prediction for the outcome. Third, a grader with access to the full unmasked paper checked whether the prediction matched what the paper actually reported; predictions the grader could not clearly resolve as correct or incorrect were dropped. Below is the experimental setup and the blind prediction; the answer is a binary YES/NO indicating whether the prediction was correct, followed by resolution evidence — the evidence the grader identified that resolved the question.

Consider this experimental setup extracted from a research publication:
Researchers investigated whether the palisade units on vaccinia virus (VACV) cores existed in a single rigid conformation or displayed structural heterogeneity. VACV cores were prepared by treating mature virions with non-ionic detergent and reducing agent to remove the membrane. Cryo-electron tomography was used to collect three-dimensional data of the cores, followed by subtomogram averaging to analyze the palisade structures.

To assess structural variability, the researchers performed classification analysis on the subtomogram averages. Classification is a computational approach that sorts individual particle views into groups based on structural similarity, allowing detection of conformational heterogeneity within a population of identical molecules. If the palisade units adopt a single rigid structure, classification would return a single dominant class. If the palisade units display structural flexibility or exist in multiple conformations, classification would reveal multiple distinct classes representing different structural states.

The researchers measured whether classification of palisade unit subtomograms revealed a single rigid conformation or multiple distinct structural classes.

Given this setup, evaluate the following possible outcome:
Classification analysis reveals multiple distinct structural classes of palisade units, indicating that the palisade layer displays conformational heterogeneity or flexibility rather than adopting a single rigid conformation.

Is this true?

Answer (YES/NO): YES